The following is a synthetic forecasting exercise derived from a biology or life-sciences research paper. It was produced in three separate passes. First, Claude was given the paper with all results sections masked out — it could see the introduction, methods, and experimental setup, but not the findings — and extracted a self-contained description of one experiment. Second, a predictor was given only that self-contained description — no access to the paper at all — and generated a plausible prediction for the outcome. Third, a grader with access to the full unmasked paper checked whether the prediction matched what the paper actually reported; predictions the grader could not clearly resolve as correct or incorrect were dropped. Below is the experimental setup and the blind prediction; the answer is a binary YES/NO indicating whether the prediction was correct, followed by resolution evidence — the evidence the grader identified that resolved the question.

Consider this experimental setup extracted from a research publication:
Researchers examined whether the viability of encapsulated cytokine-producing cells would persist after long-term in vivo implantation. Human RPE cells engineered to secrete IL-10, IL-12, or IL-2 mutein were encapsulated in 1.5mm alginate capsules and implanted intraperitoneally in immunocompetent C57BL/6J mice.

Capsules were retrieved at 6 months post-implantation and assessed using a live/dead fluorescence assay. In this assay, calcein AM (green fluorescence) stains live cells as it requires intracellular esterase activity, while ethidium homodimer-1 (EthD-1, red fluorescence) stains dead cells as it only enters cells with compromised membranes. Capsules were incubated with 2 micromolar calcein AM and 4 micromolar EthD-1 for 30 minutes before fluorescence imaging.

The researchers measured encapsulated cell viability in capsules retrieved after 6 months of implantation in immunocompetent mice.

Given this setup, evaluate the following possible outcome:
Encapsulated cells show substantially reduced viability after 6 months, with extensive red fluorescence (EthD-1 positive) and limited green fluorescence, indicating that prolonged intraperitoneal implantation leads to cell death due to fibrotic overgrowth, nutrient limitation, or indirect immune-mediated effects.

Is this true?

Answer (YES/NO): NO